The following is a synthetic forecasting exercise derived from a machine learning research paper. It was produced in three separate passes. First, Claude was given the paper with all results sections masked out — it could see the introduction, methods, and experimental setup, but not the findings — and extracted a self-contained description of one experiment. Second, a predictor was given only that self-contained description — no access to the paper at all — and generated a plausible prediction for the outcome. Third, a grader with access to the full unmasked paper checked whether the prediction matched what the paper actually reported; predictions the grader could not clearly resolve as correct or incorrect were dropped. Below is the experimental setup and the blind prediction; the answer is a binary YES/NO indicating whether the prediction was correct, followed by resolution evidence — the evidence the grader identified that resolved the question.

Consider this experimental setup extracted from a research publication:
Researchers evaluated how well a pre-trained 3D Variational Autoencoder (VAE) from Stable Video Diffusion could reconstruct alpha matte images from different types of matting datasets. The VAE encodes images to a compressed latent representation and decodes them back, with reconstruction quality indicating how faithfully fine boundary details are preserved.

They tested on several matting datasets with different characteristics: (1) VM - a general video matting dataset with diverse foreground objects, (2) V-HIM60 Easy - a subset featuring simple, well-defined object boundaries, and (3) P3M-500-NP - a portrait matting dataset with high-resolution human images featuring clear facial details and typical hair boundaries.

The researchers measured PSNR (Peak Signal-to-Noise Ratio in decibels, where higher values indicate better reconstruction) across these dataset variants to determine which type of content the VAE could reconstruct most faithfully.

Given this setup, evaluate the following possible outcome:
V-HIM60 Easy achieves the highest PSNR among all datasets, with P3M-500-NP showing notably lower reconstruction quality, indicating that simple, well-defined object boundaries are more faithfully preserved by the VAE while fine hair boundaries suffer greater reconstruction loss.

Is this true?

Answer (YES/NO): NO